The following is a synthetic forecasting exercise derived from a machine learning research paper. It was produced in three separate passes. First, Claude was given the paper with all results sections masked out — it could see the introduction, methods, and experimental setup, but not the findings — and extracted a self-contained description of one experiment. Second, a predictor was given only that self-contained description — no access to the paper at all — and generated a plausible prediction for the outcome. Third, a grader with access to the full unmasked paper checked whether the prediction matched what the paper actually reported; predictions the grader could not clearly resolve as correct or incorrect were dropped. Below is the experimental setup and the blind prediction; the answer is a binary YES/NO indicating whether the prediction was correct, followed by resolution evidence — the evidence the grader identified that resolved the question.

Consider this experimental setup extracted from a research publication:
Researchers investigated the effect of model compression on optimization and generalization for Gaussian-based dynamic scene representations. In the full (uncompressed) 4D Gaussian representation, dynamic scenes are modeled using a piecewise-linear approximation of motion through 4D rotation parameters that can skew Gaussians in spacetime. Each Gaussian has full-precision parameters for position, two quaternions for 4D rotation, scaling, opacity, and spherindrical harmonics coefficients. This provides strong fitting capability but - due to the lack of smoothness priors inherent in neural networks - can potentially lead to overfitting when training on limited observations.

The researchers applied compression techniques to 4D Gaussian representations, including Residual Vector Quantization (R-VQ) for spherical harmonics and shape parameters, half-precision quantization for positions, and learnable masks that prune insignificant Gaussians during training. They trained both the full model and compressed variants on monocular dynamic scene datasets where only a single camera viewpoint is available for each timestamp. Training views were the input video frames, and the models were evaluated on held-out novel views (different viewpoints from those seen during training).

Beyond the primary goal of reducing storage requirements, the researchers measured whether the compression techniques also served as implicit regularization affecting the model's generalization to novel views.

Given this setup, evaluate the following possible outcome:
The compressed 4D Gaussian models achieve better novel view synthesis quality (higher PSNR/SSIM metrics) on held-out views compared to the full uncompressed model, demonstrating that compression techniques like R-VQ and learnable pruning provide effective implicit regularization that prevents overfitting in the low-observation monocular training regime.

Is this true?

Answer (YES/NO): NO